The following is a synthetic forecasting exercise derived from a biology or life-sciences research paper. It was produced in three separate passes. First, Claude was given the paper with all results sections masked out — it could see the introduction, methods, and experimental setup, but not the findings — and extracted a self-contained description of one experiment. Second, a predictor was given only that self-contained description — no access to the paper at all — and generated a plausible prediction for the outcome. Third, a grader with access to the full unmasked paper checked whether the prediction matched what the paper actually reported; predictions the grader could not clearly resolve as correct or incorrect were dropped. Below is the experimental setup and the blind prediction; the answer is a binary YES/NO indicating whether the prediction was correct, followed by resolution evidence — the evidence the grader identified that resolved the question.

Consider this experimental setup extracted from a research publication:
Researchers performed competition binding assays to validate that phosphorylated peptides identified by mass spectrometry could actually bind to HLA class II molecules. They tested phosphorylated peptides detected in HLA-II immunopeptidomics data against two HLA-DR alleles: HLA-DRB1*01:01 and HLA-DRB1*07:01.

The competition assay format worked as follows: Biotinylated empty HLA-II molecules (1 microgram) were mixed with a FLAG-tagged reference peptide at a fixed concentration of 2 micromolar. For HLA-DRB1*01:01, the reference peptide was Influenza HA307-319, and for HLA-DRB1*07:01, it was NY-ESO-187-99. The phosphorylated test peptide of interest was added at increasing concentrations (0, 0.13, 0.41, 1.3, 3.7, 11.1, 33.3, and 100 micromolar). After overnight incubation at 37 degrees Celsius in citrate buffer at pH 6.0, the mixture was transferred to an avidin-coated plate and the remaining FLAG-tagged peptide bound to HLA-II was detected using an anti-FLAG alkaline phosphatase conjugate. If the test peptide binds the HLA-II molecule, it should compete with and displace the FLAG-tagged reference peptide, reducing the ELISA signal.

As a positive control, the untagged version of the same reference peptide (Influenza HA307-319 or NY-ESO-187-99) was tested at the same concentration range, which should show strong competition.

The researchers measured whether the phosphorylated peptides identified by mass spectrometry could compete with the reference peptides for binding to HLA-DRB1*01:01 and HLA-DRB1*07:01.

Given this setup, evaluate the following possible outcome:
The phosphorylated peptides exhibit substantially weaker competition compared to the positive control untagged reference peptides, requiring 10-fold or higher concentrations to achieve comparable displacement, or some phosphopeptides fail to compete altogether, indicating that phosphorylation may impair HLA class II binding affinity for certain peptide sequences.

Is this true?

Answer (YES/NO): NO